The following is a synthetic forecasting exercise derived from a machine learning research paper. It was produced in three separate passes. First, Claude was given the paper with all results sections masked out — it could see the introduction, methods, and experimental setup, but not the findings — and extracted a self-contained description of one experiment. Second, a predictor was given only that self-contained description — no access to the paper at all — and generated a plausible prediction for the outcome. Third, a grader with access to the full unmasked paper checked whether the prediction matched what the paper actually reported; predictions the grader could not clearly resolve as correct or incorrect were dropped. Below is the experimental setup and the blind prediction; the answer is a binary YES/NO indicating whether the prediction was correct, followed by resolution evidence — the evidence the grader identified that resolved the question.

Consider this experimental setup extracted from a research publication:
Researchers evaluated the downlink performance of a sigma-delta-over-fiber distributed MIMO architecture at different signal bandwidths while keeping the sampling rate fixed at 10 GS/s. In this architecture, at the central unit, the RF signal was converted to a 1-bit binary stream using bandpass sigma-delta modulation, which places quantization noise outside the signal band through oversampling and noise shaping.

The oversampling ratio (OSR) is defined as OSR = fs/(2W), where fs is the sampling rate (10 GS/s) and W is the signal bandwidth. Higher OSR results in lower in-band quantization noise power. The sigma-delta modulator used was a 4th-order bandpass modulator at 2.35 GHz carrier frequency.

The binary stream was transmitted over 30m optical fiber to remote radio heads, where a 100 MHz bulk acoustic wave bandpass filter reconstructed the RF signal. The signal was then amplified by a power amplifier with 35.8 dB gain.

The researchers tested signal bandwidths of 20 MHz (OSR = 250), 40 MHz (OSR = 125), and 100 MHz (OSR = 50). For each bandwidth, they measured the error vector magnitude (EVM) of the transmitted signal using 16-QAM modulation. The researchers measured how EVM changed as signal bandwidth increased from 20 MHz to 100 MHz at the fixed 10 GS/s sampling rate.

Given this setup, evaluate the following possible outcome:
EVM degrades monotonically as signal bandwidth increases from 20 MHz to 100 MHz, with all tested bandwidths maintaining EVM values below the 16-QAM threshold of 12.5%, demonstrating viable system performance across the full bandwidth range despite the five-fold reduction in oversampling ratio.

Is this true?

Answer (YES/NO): NO